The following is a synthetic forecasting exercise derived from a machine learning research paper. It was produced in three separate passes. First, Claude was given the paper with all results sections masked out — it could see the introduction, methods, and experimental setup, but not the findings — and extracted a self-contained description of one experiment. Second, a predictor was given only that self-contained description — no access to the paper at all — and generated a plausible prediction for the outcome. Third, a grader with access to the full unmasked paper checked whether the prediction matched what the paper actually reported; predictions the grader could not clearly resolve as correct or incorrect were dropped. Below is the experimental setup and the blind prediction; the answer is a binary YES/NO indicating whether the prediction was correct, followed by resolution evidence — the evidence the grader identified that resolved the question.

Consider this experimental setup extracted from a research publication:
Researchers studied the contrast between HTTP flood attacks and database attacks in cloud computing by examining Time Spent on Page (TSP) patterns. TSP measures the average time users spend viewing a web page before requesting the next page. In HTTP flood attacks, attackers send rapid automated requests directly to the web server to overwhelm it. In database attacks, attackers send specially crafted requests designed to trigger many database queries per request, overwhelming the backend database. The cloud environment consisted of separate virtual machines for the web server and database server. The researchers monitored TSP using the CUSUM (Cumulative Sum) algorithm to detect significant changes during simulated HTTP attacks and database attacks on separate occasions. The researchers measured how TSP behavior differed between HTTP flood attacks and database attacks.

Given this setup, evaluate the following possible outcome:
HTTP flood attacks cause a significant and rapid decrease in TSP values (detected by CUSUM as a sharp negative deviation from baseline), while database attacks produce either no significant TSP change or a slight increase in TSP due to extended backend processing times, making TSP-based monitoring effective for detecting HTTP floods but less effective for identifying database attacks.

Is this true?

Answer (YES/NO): NO